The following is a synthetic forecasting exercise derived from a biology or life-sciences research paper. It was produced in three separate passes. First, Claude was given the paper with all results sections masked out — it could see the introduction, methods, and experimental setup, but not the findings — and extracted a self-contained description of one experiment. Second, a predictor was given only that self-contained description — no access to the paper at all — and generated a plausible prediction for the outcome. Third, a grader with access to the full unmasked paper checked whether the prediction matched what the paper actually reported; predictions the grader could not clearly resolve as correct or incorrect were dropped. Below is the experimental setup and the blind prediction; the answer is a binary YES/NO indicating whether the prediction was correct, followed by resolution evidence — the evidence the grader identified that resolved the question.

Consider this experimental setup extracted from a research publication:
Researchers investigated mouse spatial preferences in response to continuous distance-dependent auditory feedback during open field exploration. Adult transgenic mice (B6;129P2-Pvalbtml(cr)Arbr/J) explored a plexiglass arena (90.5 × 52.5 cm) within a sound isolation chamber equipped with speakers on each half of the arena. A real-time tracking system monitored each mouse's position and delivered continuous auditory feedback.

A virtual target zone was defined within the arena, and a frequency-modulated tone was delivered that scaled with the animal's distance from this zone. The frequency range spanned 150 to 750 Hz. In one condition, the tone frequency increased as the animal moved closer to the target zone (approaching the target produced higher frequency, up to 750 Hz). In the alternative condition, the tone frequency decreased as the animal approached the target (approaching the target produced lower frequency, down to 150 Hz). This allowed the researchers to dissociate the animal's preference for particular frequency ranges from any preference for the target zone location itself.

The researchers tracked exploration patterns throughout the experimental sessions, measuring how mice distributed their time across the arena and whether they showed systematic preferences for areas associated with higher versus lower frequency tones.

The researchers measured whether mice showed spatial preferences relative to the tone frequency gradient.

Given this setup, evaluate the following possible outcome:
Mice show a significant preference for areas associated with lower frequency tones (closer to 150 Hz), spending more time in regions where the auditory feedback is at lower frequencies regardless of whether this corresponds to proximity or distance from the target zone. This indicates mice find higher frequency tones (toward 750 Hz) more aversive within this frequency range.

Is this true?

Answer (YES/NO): NO